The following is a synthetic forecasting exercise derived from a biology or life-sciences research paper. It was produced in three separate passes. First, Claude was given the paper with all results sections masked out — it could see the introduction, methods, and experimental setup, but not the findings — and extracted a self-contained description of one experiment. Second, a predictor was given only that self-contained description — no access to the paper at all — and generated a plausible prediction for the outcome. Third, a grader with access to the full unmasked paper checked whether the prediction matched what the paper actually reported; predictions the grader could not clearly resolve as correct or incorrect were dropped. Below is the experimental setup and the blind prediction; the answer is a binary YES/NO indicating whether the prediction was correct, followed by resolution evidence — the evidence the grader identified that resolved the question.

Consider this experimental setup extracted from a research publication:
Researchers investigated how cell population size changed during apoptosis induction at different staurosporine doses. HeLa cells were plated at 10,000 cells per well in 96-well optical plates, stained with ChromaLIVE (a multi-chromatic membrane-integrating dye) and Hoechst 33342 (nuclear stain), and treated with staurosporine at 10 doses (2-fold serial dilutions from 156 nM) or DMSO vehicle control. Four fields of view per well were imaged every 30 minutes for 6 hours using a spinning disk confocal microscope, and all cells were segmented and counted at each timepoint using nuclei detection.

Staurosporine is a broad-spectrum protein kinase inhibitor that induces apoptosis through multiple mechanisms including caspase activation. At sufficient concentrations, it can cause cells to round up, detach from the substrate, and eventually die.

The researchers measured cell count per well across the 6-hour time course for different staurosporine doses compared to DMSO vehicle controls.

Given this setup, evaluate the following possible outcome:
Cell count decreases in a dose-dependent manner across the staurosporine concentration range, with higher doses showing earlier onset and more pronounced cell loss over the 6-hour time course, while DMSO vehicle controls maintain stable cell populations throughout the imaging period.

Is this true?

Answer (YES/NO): NO